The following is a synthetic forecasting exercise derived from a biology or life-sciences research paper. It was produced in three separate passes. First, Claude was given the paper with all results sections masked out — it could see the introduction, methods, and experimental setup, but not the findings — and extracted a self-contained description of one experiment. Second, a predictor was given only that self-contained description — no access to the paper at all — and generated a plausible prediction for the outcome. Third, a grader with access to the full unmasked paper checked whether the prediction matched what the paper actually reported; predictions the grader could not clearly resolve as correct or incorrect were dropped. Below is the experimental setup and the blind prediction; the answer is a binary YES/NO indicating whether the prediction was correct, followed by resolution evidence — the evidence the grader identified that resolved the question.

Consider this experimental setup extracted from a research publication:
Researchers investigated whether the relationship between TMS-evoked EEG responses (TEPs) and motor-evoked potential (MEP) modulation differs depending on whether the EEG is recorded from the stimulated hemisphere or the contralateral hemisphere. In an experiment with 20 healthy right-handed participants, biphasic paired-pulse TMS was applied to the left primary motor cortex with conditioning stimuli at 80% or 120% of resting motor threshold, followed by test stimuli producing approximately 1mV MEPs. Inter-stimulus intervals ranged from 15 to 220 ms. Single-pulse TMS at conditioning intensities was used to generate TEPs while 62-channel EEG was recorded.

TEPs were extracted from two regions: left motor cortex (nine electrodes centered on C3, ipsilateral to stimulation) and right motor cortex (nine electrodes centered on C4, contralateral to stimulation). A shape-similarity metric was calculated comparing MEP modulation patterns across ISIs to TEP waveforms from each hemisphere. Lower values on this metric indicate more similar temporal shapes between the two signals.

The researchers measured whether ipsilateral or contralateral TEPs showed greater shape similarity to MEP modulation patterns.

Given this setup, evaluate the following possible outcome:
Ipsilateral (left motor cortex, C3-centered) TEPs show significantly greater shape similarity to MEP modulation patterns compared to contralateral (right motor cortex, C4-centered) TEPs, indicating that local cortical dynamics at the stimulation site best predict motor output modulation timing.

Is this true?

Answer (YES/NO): YES